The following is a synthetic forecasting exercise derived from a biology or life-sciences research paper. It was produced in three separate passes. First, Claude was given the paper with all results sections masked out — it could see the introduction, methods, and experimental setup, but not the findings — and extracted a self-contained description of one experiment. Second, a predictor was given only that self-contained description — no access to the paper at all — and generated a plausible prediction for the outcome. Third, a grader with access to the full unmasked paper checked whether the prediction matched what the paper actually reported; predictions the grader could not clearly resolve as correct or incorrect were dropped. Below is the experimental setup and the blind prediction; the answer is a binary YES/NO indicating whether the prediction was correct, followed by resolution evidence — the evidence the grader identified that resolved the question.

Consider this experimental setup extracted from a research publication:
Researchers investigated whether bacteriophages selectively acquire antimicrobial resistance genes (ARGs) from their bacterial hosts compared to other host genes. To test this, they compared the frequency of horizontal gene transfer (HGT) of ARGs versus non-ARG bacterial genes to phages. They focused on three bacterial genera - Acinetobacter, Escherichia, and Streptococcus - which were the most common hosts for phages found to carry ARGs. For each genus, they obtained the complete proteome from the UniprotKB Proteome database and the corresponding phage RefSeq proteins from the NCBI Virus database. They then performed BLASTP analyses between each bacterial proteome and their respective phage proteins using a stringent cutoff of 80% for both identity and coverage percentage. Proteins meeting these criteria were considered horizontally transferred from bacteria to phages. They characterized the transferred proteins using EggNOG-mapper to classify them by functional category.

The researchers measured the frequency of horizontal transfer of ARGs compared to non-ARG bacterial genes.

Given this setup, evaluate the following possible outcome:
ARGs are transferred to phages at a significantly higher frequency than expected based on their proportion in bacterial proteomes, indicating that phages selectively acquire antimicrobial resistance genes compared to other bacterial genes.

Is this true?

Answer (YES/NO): NO